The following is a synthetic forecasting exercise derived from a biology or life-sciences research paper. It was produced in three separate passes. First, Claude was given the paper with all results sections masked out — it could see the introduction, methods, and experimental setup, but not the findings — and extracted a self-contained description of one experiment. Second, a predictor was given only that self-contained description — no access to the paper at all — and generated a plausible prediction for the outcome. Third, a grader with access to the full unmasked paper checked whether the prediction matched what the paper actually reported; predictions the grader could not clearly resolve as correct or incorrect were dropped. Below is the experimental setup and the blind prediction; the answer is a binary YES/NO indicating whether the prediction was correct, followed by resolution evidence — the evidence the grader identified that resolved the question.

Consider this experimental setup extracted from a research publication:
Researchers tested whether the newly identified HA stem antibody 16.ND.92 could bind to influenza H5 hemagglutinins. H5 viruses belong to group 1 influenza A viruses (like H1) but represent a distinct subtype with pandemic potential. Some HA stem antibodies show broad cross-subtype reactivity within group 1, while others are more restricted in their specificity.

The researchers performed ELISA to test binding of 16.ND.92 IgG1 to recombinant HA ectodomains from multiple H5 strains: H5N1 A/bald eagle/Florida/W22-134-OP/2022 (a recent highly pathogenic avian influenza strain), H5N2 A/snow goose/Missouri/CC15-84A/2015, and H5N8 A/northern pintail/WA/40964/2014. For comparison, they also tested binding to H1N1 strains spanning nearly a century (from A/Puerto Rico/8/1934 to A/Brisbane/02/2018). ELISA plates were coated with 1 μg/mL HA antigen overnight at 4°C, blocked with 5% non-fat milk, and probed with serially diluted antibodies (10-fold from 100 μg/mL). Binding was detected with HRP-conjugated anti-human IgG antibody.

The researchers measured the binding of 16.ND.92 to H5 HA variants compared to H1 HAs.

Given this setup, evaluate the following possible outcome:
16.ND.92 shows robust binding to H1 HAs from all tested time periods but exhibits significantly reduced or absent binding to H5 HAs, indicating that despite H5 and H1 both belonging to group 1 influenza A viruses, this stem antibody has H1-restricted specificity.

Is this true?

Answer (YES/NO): NO